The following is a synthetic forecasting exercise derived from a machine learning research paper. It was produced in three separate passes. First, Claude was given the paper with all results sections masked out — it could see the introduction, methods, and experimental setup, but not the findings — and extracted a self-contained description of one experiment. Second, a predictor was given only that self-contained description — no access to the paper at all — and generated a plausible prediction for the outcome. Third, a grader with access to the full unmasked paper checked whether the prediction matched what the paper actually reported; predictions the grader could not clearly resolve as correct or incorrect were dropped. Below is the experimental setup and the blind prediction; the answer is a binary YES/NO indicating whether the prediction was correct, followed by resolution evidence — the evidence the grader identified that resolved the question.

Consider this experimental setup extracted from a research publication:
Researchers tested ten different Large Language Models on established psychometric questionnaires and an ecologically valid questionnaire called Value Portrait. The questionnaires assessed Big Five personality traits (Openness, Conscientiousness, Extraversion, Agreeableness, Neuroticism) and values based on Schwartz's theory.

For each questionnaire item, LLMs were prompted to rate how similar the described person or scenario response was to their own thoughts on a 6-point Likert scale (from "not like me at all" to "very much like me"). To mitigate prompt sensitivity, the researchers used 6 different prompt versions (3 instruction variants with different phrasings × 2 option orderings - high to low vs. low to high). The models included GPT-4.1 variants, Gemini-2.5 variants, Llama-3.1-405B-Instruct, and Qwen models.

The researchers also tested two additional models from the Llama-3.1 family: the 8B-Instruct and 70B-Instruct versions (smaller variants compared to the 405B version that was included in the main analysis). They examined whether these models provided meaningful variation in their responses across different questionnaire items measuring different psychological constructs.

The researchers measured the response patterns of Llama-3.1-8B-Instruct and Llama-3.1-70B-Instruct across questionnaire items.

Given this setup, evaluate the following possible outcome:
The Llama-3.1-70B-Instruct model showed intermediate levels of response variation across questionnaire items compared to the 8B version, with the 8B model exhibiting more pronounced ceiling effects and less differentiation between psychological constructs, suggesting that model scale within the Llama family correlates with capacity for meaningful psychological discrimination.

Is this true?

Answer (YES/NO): NO